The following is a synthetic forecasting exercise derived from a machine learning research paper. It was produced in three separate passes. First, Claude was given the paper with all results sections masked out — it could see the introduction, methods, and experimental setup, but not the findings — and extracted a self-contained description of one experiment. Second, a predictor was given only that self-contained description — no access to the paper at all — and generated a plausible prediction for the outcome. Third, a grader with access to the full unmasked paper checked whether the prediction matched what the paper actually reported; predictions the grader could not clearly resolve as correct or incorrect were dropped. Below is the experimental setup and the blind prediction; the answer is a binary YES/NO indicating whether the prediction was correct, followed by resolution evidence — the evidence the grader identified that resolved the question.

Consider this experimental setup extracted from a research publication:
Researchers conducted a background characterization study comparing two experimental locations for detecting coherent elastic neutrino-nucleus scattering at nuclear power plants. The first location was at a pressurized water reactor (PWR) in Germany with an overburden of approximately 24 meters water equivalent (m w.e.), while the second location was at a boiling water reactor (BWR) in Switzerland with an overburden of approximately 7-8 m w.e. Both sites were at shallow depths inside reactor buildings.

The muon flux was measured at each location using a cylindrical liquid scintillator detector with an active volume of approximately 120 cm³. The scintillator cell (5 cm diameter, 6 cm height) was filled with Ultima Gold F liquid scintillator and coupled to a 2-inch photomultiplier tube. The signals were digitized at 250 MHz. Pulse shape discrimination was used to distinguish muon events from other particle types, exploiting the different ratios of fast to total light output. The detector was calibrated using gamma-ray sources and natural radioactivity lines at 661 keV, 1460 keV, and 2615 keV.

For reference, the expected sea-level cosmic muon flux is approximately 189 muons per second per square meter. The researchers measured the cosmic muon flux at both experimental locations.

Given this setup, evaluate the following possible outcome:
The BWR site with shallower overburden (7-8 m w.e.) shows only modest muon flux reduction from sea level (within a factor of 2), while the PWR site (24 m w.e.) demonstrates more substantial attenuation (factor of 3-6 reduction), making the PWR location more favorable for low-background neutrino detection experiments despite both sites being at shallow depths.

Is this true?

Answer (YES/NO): YES